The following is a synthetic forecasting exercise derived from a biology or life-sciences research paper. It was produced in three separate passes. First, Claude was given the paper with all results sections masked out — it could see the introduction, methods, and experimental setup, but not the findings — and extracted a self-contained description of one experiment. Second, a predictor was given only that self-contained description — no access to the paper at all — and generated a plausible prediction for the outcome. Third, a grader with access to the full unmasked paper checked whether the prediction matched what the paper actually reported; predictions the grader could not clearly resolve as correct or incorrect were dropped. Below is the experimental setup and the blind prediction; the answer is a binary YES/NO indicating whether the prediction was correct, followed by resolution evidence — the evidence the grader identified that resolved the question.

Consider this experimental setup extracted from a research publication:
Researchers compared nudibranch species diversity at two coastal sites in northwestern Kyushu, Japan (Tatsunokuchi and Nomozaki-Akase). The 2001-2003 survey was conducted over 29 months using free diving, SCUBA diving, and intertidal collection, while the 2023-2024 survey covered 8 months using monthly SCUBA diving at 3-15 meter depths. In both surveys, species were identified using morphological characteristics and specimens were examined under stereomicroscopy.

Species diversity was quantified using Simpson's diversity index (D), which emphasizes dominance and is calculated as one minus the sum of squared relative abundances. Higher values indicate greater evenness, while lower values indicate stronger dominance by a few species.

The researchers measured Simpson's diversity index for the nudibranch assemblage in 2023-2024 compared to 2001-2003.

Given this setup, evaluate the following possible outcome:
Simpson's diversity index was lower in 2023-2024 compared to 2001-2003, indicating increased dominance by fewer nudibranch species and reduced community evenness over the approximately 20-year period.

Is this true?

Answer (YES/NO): NO